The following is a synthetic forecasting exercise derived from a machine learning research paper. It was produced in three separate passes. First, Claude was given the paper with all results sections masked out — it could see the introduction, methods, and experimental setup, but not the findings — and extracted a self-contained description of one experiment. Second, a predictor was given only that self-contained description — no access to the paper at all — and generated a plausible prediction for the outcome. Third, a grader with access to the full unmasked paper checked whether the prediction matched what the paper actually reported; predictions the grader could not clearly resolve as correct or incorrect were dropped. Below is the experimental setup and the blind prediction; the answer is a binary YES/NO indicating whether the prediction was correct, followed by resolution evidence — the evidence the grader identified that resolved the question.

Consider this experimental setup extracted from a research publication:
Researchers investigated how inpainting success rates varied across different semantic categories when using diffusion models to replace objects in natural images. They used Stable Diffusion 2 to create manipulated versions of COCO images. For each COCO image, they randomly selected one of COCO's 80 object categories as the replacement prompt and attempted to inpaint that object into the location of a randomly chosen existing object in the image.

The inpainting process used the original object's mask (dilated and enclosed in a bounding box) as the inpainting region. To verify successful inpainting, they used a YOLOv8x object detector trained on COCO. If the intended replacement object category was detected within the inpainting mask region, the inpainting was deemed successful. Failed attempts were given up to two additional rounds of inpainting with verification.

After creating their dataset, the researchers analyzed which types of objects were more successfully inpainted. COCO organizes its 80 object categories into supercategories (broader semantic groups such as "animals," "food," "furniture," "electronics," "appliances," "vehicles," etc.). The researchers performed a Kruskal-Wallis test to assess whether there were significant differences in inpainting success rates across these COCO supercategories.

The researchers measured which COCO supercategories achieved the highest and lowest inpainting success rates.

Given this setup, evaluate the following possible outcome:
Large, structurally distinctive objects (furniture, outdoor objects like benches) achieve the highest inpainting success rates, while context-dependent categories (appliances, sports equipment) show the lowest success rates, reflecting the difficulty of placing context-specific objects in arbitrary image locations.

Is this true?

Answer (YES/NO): NO